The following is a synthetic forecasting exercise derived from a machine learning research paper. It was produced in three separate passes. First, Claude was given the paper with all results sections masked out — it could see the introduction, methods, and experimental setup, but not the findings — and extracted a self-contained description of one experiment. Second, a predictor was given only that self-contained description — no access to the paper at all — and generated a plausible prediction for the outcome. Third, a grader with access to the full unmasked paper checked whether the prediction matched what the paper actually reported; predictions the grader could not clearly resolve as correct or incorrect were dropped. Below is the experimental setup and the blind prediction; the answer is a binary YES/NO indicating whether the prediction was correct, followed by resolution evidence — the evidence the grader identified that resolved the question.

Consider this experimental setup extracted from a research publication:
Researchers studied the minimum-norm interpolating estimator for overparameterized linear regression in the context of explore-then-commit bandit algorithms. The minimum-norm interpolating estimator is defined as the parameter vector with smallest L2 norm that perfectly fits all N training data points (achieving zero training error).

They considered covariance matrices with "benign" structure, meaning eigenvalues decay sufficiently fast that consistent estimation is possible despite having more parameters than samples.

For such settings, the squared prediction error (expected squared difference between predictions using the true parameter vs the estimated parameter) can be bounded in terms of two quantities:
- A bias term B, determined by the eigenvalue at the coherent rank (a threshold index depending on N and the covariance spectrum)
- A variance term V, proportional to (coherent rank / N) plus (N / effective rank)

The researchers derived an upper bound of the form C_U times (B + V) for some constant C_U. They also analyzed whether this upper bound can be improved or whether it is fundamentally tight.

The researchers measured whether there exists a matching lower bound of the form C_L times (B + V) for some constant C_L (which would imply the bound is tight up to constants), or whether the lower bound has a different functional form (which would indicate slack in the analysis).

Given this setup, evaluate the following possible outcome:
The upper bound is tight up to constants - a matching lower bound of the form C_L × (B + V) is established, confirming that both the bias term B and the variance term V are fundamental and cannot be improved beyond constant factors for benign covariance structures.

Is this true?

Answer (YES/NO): YES